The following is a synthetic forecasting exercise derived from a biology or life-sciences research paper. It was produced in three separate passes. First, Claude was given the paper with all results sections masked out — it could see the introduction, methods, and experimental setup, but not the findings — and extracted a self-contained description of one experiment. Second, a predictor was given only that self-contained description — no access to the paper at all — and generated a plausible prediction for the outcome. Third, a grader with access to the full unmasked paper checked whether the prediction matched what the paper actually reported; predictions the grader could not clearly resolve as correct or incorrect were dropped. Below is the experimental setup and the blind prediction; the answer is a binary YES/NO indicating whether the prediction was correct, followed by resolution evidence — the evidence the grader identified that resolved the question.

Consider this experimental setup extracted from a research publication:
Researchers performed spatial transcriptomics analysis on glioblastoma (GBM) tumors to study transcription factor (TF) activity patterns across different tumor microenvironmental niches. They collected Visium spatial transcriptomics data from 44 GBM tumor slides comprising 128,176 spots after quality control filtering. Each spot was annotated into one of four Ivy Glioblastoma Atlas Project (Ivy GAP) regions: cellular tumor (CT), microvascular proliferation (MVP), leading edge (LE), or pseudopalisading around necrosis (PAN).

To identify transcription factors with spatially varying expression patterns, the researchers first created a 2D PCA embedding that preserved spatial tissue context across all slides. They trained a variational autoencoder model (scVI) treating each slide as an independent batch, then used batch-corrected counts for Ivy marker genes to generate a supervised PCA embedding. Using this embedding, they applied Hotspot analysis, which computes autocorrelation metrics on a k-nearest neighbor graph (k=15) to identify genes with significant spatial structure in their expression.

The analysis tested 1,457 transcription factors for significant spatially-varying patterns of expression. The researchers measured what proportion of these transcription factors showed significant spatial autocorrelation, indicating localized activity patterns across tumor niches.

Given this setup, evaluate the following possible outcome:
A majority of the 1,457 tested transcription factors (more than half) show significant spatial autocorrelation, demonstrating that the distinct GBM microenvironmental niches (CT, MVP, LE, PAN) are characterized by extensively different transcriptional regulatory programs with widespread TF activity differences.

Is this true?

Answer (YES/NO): NO